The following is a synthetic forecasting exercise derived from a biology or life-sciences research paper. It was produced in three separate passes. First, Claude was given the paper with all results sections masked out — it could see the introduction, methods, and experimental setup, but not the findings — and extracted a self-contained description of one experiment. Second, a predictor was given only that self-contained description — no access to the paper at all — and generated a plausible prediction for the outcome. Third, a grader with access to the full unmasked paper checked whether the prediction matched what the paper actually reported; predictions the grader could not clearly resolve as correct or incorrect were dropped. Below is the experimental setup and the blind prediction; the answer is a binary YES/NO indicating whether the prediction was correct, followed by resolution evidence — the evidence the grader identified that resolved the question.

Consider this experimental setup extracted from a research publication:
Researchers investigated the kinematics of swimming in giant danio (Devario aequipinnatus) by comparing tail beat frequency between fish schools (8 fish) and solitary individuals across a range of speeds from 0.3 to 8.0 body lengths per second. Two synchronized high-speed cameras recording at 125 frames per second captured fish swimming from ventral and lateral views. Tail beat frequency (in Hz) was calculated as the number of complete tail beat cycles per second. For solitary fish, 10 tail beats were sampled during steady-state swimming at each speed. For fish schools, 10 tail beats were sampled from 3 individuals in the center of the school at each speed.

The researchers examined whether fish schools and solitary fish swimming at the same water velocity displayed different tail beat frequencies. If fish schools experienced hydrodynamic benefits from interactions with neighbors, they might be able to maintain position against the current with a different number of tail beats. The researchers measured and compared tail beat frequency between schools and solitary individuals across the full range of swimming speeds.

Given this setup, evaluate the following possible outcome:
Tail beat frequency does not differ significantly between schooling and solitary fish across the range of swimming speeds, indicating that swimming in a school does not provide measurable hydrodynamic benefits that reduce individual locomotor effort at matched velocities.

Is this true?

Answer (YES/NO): NO